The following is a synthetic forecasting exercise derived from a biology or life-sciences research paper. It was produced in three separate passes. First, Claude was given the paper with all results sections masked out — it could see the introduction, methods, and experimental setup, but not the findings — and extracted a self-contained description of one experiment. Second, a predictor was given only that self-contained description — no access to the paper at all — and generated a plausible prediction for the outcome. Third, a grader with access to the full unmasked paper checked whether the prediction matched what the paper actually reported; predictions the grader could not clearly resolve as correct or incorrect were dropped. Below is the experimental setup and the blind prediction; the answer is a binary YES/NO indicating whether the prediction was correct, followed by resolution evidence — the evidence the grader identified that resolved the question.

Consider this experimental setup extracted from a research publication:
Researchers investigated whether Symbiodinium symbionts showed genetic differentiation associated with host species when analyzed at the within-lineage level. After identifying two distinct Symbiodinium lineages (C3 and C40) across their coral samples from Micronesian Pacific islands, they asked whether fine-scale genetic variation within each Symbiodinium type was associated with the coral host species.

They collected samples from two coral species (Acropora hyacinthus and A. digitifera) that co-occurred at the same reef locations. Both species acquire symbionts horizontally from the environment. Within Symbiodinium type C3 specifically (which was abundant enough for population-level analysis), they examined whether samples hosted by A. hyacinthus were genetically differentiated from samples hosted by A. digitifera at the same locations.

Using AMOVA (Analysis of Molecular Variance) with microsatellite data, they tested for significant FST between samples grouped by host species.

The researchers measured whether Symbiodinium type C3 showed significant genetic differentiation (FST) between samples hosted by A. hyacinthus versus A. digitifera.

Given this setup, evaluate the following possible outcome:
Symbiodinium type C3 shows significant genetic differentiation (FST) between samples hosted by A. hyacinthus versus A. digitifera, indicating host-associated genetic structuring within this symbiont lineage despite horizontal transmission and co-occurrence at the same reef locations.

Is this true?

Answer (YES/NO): YES